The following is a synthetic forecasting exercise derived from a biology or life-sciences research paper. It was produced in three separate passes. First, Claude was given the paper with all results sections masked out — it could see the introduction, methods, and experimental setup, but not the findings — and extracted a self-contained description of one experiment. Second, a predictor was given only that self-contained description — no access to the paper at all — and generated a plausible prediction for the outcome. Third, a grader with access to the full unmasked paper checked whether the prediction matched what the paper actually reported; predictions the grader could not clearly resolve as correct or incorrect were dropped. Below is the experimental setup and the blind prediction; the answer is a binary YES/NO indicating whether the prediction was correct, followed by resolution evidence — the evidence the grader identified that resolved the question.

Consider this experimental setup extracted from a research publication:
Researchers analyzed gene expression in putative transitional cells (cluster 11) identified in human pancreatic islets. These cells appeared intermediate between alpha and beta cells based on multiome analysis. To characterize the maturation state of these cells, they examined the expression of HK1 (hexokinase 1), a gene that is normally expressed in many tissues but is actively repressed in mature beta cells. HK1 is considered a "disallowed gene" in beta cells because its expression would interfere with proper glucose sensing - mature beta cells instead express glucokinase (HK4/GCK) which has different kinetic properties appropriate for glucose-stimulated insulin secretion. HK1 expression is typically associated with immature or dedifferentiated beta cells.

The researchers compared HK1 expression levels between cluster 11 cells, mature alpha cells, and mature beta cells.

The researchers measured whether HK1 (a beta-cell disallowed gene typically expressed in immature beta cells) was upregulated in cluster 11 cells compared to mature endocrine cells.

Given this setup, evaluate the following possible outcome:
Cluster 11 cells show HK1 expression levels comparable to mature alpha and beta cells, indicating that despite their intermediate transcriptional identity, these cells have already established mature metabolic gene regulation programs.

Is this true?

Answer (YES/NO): NO